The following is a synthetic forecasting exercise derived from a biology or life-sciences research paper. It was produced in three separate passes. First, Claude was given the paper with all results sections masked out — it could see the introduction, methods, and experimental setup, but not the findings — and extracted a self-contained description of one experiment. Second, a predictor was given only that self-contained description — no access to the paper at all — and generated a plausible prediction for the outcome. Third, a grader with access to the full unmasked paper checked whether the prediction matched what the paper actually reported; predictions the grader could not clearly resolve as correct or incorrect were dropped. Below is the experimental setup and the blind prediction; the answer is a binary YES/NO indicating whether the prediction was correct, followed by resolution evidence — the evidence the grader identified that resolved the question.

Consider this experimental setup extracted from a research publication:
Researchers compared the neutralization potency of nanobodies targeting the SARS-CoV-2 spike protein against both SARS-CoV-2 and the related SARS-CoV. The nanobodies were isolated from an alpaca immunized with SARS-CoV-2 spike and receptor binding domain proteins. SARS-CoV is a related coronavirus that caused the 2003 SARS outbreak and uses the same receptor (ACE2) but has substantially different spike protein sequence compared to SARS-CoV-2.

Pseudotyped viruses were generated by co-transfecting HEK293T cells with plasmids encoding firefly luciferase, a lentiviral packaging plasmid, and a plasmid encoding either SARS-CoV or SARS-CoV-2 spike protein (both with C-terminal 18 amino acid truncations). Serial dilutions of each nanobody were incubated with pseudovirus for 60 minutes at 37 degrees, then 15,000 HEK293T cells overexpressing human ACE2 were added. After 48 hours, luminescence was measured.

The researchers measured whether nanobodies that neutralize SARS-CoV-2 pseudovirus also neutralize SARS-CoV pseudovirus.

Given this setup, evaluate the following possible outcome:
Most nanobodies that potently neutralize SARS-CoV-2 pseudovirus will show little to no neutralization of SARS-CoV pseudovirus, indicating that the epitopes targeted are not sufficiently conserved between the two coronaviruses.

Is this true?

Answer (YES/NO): NO